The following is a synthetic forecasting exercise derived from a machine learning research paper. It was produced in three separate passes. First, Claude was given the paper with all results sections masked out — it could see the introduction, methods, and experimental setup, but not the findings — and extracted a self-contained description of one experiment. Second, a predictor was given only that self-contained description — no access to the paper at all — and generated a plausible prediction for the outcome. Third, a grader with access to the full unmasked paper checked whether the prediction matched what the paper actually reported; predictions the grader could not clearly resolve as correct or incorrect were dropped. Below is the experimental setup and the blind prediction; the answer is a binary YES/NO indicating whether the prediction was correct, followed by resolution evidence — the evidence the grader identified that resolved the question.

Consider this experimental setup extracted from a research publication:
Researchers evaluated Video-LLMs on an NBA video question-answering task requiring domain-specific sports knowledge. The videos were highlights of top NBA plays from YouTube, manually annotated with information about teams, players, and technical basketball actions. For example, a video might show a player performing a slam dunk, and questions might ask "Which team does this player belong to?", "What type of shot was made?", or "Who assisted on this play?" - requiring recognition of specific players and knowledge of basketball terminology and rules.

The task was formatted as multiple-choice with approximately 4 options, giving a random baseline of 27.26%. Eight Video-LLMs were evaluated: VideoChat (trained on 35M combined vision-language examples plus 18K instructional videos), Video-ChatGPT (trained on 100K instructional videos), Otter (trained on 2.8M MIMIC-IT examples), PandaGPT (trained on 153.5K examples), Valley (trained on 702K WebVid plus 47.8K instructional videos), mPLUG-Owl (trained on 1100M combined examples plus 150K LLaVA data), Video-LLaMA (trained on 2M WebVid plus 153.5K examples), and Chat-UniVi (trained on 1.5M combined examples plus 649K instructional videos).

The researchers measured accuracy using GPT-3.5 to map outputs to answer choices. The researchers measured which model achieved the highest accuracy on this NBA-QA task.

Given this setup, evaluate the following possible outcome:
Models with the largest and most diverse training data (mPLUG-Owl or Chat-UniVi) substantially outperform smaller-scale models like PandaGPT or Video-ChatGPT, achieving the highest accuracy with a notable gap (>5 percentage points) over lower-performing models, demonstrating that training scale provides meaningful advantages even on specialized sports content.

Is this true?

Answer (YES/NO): NO